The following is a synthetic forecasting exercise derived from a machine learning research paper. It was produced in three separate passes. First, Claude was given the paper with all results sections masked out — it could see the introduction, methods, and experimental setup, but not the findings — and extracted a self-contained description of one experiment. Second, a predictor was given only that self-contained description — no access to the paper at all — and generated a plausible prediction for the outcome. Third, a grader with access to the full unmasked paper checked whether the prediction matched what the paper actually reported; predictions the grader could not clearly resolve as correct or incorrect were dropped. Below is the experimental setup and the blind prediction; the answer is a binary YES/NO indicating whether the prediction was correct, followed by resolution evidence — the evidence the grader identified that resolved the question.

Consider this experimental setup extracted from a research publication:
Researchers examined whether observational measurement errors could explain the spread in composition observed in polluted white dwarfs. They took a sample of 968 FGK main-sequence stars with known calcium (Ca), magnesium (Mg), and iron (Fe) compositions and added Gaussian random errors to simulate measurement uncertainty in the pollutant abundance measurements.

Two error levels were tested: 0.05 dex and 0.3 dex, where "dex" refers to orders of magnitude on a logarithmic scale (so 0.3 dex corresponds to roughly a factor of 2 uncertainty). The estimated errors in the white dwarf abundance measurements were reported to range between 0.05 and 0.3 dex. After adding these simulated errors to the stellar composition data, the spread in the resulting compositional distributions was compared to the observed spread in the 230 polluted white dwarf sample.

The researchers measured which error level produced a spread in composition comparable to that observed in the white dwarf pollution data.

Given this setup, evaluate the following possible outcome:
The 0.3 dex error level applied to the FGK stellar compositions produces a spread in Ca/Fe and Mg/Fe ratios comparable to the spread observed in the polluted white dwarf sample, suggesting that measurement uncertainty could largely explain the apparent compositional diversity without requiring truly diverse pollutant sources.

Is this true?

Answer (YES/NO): NO